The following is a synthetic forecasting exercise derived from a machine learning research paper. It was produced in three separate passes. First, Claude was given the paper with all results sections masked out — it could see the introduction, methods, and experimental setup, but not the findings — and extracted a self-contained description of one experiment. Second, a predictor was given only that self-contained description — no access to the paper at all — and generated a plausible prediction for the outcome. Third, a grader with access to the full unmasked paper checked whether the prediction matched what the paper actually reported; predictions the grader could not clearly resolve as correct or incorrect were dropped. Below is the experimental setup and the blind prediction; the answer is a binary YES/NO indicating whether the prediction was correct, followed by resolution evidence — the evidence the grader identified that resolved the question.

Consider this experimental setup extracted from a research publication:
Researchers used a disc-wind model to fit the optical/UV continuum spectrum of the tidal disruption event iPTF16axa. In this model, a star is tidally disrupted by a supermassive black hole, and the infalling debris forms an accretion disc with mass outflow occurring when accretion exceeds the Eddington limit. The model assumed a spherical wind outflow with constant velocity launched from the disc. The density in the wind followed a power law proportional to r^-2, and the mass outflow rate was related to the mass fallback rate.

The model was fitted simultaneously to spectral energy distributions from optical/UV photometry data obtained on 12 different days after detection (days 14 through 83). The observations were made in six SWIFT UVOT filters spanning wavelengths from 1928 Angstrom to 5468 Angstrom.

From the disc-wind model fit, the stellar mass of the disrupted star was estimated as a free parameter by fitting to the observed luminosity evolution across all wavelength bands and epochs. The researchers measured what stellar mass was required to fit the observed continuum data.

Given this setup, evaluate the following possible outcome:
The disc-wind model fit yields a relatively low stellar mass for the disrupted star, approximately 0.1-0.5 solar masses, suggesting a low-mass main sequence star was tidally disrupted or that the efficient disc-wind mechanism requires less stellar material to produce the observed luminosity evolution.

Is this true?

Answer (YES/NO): NO